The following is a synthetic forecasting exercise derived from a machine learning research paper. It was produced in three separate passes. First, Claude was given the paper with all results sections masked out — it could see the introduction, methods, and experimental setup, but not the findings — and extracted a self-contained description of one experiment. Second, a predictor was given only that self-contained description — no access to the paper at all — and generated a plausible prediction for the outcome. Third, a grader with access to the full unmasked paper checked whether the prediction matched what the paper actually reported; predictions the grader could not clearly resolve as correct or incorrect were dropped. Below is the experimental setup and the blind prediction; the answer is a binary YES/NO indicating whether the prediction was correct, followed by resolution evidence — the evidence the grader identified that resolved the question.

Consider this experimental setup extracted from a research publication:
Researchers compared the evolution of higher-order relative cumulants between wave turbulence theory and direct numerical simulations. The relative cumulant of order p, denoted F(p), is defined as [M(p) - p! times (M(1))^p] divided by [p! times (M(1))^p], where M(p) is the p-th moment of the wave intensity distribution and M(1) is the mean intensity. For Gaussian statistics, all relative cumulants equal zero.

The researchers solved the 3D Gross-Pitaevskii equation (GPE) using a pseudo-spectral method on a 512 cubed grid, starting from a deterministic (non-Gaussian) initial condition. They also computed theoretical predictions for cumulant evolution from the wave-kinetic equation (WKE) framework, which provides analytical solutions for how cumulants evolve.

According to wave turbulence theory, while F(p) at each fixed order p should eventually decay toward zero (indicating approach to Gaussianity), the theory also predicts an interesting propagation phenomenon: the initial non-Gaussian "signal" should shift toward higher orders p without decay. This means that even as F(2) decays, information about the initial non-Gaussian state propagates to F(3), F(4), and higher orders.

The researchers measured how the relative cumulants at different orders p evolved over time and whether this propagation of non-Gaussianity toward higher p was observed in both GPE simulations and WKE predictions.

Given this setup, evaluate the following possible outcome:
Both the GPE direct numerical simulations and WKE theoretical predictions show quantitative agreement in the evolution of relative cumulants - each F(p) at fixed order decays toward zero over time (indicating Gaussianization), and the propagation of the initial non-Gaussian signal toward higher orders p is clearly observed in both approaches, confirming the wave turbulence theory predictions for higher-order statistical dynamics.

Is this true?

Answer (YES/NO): NO